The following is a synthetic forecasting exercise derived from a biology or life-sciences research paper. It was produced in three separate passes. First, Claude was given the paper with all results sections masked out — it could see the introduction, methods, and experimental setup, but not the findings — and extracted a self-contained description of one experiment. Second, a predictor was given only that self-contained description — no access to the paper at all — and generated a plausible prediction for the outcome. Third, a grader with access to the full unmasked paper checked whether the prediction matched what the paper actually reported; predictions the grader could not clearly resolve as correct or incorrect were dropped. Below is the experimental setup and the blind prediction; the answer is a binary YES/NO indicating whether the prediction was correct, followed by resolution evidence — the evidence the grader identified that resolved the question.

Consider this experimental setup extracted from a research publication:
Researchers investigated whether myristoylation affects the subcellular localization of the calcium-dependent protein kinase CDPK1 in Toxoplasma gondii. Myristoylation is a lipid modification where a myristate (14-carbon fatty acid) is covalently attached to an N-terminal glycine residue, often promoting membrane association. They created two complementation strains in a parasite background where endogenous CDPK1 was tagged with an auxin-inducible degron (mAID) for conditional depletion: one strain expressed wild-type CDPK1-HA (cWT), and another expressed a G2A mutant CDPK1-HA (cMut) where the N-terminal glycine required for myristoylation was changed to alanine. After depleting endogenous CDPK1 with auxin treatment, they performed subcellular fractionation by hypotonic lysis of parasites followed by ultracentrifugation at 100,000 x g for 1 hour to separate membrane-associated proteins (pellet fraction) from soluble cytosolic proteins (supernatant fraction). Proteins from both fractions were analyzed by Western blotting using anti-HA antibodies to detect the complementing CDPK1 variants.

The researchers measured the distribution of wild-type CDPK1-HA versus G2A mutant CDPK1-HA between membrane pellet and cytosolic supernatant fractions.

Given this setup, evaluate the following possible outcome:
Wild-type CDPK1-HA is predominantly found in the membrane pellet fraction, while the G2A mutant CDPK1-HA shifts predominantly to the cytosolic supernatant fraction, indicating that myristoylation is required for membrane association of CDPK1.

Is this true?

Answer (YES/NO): YES